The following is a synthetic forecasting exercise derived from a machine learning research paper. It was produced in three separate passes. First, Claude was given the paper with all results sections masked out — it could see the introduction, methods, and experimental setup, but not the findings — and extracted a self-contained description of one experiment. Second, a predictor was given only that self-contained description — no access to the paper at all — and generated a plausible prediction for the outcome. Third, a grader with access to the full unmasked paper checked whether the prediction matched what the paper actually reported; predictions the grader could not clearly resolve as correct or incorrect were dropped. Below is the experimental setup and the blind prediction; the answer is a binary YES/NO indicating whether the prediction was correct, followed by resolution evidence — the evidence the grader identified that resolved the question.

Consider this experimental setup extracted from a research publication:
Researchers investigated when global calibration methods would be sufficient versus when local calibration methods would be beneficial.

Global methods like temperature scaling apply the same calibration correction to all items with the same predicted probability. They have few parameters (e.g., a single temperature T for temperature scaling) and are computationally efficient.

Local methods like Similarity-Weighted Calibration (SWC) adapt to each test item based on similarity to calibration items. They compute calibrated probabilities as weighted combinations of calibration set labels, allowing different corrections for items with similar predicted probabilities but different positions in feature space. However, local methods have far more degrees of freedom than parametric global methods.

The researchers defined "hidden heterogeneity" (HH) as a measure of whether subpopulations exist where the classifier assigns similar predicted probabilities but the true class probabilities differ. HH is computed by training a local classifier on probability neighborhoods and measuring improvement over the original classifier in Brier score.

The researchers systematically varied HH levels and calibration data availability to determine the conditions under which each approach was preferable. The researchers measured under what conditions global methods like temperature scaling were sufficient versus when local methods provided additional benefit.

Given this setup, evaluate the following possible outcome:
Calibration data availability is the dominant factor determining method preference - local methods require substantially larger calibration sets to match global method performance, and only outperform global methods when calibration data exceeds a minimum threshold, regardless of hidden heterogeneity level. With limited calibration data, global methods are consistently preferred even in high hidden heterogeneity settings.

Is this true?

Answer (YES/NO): NO